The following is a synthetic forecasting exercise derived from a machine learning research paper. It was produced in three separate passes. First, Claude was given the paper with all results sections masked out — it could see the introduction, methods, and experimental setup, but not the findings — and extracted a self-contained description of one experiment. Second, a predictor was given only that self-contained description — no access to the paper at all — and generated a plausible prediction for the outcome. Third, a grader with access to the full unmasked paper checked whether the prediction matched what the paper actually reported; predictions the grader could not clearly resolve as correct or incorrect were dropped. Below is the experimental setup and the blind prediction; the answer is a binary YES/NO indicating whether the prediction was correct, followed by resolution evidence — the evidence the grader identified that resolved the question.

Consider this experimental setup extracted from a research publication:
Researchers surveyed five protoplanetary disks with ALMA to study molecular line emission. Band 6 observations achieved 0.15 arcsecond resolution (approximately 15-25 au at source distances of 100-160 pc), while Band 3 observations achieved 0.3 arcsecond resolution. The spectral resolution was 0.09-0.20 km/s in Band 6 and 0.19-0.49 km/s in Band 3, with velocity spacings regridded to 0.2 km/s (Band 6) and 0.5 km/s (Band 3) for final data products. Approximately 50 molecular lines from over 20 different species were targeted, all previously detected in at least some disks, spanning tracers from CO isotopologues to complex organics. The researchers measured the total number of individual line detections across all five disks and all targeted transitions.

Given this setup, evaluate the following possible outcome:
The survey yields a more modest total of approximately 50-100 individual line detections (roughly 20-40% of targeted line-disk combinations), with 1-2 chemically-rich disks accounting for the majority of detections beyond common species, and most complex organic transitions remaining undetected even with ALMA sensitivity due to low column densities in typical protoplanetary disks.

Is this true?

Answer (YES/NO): NO